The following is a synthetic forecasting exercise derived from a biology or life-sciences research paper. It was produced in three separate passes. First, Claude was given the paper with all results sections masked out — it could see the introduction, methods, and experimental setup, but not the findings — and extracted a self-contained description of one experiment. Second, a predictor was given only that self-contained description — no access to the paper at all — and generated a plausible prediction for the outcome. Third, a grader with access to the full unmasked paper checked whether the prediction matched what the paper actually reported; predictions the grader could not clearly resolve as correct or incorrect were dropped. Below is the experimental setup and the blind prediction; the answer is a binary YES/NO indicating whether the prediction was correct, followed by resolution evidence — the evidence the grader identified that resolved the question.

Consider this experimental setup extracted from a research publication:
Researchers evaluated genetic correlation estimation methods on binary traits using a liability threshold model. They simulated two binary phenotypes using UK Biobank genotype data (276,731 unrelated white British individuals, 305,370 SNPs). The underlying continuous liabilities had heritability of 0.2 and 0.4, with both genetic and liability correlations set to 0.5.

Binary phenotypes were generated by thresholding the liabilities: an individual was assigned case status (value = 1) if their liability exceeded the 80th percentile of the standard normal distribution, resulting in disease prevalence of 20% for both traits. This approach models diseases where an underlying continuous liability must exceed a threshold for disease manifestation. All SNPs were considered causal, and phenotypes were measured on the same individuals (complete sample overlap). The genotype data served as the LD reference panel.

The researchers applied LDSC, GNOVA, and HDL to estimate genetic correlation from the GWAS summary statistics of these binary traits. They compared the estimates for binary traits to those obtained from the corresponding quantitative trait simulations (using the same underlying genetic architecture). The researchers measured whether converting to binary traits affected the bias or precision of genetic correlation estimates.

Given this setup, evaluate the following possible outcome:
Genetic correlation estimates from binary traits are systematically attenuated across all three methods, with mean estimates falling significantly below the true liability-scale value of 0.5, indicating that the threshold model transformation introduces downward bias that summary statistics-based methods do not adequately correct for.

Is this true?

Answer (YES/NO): NO